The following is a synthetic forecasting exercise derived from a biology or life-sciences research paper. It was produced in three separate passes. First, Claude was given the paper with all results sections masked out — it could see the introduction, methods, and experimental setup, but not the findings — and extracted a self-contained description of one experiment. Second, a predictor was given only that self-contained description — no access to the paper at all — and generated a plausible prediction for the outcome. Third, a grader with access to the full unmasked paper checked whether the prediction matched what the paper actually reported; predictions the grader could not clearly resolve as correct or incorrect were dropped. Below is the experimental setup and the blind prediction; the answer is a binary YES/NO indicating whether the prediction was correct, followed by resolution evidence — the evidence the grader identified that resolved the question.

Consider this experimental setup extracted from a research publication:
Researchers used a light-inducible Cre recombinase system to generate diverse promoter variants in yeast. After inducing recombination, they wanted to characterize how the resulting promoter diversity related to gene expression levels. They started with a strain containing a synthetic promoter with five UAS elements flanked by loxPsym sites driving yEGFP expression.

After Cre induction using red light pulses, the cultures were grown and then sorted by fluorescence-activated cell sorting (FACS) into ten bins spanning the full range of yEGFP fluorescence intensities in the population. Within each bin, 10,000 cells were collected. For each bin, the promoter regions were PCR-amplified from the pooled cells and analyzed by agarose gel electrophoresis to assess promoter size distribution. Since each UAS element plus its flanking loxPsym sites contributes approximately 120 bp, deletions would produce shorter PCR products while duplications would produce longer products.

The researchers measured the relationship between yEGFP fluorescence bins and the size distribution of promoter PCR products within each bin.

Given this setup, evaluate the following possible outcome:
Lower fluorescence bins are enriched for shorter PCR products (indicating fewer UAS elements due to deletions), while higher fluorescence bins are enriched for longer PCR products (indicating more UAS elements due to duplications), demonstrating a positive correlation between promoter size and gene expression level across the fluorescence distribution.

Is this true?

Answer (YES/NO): YES